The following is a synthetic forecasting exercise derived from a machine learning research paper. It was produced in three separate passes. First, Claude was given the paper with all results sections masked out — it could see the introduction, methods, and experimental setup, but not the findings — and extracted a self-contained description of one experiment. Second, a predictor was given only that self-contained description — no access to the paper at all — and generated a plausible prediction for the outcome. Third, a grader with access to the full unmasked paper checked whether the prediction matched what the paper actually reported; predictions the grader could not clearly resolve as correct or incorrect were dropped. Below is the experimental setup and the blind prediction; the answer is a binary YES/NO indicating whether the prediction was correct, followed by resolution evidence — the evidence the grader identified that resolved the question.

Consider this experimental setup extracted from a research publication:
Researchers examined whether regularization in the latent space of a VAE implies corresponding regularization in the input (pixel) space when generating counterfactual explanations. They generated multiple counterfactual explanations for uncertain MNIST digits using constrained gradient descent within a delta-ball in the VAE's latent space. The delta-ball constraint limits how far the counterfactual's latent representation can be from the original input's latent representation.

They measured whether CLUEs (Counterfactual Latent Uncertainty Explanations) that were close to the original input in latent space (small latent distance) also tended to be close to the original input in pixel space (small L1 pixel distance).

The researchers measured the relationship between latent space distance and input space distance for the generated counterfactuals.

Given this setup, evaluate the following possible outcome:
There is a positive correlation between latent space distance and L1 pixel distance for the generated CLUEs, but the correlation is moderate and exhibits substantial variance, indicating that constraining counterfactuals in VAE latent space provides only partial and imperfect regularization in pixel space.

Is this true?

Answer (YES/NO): NO